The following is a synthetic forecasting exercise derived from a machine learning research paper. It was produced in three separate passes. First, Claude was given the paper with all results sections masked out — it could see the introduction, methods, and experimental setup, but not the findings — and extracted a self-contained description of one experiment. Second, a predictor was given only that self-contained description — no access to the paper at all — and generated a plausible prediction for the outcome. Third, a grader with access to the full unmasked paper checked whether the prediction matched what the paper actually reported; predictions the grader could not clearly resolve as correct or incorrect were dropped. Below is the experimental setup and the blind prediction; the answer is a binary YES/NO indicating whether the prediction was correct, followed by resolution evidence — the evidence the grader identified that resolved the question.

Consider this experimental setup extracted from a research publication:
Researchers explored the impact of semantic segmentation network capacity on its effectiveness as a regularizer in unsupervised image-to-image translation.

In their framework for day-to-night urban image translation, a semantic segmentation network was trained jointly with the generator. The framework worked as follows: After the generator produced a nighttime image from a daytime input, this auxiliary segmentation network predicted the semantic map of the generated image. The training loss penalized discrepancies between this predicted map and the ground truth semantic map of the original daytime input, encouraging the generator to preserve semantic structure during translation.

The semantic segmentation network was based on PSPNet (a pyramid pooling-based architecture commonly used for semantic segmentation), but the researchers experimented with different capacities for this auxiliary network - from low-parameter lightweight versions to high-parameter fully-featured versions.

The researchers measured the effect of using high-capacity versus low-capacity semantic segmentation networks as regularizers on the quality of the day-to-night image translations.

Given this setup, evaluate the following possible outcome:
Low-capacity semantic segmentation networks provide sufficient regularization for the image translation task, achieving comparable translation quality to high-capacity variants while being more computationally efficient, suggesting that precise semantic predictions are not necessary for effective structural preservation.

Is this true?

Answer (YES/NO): NO